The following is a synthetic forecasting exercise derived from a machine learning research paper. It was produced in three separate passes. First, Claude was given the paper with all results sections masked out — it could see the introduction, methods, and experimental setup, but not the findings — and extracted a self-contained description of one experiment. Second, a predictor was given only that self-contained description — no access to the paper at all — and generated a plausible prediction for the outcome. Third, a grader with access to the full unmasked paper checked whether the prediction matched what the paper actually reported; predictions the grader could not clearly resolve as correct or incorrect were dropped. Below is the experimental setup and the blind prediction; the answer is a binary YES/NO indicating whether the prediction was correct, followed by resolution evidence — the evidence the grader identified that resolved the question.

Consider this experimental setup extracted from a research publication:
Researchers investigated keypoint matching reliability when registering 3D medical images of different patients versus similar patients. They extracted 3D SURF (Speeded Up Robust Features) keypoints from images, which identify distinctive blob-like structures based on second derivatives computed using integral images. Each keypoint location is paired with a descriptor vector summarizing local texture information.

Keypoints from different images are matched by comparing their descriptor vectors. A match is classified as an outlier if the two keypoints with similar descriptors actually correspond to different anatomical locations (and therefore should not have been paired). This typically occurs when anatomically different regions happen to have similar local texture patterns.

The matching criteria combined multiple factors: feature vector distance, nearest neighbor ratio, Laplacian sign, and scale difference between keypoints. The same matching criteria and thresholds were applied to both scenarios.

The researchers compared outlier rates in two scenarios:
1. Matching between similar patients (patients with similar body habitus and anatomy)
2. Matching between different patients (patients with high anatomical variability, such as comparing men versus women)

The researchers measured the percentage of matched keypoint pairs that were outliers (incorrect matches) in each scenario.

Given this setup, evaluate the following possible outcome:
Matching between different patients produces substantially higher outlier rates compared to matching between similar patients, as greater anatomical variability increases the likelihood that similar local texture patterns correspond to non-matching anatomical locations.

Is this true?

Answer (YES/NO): YES